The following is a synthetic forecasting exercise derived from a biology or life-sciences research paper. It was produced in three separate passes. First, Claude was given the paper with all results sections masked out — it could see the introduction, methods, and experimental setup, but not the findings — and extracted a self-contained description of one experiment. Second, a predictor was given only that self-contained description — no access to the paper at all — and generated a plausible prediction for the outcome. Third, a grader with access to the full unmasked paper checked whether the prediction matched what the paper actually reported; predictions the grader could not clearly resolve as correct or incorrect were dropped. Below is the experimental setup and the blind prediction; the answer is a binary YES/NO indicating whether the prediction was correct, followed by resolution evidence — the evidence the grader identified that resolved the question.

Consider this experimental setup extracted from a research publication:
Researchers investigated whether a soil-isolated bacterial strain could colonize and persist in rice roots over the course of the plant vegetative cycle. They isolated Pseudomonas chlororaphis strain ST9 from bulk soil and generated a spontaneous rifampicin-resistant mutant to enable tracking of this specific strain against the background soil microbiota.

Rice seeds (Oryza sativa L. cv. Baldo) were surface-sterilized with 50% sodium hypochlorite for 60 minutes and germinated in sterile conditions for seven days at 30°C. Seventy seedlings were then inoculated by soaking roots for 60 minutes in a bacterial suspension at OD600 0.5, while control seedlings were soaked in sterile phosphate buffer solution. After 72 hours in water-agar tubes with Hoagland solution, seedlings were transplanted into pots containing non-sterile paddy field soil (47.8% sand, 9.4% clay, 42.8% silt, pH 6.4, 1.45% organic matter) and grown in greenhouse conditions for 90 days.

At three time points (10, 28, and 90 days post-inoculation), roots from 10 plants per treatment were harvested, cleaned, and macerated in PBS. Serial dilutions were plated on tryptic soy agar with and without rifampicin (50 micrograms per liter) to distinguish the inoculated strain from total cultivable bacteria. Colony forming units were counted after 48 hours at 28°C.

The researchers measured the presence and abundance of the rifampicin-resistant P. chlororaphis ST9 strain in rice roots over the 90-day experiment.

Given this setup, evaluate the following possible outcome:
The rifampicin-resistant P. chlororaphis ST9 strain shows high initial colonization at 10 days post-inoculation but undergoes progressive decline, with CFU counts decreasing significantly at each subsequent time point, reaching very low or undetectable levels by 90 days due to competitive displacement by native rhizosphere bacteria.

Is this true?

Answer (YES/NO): NO